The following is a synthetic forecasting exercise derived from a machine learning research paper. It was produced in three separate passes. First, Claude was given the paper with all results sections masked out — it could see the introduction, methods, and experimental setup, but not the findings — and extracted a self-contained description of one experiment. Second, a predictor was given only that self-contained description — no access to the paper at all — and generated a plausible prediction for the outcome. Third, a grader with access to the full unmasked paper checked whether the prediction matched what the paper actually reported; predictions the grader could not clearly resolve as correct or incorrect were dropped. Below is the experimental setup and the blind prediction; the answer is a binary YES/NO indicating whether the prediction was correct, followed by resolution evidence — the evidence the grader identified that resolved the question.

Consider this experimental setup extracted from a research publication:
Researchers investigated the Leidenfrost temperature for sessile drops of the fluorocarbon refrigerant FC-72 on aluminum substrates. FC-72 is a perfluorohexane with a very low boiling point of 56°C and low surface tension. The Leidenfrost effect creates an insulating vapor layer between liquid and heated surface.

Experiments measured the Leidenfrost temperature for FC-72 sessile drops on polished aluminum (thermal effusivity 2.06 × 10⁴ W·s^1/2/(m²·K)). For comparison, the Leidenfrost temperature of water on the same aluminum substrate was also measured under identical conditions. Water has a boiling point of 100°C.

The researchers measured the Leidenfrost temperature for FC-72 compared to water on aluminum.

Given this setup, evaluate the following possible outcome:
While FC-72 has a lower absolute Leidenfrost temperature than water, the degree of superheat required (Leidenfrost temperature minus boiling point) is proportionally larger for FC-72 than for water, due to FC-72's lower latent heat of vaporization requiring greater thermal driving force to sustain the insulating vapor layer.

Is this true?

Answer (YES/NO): NO